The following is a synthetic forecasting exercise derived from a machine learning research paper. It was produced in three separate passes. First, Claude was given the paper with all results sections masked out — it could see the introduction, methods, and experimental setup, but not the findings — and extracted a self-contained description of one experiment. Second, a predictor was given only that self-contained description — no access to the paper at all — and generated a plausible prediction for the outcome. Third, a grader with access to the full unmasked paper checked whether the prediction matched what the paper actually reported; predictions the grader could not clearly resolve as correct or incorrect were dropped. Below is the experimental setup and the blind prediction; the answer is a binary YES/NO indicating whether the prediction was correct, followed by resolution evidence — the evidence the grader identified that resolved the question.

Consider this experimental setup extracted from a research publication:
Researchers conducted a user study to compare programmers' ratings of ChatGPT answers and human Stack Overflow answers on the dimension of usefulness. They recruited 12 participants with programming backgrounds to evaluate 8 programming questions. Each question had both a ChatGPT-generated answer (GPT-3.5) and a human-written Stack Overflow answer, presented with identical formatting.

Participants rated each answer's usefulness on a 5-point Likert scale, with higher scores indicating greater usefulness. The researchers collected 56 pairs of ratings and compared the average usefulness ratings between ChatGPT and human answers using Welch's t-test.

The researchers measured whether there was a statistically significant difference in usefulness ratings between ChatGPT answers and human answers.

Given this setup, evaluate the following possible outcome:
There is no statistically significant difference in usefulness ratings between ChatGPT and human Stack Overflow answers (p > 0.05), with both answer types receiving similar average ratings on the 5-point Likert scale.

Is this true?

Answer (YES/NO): NO